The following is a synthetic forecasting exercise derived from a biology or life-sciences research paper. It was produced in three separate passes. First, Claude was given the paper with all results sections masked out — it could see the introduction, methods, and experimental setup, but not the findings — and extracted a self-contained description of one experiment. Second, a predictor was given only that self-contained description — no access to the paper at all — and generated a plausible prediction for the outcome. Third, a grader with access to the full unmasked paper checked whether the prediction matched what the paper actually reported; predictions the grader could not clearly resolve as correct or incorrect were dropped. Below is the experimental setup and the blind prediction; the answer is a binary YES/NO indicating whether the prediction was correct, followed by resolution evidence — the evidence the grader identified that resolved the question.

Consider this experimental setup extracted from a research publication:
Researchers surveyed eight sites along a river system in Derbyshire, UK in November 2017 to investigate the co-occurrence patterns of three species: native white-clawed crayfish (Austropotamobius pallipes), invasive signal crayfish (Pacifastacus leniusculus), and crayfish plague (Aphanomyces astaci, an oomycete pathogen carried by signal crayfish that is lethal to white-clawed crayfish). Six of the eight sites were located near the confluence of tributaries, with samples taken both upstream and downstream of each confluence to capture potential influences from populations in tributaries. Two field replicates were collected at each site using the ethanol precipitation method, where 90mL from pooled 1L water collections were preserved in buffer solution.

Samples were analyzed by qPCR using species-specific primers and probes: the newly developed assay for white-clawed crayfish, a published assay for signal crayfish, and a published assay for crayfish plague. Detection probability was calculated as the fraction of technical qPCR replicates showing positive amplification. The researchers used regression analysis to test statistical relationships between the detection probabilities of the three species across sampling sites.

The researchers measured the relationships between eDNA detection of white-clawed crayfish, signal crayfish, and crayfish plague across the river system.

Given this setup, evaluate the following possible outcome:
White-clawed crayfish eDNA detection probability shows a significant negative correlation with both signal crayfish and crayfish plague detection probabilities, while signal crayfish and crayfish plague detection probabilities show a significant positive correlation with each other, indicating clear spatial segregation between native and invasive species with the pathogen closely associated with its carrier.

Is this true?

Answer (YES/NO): NO